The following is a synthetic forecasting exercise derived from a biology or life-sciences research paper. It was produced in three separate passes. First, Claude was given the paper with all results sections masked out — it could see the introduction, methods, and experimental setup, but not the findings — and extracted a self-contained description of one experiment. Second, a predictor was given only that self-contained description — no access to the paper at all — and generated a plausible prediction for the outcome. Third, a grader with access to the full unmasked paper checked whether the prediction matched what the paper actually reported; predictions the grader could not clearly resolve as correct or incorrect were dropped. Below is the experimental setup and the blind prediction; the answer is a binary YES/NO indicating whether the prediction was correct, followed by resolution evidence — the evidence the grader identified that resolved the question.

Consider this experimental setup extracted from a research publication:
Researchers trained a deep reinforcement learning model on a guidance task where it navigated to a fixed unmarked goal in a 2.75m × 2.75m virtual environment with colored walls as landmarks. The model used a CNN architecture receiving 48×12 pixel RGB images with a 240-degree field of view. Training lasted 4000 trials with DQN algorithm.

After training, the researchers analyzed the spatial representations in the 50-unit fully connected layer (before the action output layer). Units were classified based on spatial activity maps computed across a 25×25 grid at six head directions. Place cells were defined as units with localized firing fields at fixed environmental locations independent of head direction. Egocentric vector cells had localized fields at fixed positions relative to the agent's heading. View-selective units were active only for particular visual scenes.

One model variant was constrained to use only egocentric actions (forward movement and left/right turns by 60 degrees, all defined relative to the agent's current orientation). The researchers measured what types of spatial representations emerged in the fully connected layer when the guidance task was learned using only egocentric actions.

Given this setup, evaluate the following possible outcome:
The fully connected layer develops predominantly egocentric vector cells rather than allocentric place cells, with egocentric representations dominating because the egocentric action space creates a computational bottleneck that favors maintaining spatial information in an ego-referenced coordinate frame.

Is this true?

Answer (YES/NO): NO